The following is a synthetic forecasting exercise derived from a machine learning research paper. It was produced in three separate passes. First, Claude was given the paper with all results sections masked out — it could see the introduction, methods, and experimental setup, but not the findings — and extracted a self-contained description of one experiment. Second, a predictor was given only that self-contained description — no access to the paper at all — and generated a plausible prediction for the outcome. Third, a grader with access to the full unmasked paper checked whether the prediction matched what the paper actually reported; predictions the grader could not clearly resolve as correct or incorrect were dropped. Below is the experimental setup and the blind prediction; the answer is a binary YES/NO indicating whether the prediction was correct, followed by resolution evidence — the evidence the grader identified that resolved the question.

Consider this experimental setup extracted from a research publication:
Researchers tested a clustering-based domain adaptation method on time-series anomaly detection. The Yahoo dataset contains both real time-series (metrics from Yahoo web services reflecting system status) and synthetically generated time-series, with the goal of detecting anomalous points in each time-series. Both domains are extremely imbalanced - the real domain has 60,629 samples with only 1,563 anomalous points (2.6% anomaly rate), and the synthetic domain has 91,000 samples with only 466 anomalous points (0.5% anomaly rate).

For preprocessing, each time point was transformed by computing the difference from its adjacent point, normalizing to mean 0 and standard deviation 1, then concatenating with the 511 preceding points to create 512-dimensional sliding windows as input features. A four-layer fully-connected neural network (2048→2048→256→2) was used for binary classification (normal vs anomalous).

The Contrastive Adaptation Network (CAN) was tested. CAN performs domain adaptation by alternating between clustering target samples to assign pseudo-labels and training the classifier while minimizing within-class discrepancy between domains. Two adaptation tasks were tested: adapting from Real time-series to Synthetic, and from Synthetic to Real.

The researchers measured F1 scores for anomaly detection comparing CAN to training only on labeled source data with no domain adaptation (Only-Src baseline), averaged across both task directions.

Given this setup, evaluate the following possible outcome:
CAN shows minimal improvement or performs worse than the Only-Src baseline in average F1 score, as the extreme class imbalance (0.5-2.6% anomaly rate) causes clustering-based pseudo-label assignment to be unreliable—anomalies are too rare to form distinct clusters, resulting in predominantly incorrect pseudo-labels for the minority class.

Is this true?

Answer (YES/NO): YES